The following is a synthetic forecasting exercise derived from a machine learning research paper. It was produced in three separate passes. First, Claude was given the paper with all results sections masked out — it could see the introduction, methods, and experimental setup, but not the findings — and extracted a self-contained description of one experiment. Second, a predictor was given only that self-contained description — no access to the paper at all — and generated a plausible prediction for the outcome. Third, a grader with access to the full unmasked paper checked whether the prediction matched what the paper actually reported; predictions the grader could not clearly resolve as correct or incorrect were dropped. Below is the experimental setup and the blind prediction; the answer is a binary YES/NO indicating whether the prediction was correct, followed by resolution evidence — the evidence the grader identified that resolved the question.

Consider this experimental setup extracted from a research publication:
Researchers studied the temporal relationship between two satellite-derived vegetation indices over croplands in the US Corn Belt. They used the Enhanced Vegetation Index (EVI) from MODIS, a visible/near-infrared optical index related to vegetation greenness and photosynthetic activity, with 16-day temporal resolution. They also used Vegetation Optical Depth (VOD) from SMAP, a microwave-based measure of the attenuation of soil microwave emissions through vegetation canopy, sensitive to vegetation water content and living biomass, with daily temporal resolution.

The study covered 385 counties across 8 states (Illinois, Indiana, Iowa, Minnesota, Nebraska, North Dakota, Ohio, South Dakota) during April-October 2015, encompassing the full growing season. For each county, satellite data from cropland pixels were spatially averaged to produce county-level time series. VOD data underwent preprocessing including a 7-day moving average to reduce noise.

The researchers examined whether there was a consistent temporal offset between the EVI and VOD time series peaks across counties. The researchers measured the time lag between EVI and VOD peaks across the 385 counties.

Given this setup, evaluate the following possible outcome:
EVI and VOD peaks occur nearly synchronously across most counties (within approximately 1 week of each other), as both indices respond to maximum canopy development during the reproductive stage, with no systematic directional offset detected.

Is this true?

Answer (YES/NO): NO